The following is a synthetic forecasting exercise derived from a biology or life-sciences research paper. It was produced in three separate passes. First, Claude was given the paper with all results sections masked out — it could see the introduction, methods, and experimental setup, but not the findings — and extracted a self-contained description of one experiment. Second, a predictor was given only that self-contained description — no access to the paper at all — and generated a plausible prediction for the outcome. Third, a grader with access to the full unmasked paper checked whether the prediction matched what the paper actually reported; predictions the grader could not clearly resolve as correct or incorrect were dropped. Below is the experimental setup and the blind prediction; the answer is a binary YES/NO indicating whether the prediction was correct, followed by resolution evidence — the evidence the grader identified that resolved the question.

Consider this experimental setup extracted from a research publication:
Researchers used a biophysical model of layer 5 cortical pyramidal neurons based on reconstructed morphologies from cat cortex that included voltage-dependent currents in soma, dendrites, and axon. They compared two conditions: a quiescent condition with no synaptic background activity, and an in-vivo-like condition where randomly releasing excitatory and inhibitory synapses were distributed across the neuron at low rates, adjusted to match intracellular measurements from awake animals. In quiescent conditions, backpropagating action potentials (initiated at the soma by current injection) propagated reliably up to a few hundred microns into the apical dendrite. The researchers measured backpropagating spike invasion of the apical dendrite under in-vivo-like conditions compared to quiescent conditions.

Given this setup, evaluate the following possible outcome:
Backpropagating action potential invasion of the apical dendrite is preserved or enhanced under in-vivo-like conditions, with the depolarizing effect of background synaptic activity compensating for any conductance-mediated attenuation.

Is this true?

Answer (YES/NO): NO